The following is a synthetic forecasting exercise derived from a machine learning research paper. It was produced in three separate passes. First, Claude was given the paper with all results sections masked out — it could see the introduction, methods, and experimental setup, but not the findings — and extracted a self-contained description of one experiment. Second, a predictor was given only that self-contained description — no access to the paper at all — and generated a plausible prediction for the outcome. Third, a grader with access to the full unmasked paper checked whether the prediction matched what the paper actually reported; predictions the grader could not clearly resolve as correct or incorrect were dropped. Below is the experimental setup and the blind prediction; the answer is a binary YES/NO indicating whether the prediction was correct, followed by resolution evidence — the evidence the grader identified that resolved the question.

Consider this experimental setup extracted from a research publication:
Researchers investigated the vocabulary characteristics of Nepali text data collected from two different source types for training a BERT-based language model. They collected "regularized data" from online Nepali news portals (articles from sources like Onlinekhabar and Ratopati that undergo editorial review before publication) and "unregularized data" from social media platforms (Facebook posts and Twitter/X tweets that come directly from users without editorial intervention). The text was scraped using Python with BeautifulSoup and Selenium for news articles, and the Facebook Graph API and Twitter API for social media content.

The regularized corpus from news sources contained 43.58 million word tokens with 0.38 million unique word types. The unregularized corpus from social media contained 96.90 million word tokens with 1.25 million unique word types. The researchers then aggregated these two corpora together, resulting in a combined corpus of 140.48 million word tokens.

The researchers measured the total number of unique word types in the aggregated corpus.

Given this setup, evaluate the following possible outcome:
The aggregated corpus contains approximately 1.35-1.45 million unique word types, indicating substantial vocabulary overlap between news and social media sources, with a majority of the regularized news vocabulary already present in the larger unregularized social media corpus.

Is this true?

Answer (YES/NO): YES